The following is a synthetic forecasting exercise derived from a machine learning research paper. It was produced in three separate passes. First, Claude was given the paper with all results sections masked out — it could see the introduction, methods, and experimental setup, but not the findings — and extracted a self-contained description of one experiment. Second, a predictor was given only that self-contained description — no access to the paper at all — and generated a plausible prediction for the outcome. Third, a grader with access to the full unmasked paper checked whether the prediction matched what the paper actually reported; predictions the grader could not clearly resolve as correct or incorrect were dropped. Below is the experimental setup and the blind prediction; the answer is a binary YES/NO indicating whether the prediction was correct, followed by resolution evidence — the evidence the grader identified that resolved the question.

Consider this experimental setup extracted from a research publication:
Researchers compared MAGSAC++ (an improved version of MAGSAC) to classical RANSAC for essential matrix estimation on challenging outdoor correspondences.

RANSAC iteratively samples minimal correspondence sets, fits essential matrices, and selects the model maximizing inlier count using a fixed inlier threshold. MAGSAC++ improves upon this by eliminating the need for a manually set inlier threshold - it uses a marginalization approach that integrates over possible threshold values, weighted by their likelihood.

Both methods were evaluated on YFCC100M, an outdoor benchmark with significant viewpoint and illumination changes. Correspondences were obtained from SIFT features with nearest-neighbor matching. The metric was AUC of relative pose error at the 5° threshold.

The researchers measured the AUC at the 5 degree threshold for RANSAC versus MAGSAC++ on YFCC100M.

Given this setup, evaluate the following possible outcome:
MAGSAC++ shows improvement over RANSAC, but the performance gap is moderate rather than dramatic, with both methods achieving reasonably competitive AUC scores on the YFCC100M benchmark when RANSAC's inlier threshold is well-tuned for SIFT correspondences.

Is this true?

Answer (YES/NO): NO